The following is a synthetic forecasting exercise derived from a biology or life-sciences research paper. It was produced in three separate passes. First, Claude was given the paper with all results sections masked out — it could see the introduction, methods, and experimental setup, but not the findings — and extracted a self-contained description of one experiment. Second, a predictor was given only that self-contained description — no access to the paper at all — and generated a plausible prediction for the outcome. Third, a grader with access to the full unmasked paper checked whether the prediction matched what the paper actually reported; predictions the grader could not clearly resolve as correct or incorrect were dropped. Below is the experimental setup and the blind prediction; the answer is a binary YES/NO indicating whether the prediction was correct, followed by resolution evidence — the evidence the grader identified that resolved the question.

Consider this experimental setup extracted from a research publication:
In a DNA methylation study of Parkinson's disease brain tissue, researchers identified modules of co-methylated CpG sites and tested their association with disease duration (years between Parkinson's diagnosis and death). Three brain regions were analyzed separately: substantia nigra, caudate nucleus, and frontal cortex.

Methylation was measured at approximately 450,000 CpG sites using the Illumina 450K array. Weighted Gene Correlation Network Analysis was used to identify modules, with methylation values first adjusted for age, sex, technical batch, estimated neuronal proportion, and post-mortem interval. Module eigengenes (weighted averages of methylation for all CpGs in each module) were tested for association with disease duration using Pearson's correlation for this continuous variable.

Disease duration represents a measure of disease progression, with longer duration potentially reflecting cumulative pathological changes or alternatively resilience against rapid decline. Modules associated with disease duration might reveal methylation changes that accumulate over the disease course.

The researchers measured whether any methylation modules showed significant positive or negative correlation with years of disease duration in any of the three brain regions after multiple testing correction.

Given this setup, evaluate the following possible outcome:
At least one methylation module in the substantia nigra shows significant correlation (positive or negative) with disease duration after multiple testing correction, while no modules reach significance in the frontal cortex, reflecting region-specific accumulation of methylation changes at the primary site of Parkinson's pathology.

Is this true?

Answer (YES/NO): NO